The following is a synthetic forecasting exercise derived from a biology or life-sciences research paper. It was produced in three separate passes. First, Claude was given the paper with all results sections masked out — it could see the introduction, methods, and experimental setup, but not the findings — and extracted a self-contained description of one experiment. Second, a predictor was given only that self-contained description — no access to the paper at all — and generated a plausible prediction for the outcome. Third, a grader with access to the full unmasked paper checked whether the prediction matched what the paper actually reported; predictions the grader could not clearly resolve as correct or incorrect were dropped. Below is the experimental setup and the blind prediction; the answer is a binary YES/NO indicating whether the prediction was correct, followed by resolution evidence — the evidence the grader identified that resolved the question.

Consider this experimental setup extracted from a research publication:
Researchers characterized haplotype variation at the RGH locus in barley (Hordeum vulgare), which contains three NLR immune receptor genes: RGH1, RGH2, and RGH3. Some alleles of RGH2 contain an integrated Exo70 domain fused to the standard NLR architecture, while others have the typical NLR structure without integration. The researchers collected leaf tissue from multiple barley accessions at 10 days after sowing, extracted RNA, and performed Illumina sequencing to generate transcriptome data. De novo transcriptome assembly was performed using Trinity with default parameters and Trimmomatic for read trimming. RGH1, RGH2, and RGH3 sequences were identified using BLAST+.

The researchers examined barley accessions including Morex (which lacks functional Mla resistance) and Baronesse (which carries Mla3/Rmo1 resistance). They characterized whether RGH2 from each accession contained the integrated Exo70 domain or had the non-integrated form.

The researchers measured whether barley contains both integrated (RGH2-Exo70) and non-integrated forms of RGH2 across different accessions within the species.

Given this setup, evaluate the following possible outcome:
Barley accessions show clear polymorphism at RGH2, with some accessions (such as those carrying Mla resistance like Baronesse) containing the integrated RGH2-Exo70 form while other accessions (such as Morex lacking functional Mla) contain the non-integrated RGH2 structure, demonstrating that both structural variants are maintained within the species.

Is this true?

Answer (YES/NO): NO